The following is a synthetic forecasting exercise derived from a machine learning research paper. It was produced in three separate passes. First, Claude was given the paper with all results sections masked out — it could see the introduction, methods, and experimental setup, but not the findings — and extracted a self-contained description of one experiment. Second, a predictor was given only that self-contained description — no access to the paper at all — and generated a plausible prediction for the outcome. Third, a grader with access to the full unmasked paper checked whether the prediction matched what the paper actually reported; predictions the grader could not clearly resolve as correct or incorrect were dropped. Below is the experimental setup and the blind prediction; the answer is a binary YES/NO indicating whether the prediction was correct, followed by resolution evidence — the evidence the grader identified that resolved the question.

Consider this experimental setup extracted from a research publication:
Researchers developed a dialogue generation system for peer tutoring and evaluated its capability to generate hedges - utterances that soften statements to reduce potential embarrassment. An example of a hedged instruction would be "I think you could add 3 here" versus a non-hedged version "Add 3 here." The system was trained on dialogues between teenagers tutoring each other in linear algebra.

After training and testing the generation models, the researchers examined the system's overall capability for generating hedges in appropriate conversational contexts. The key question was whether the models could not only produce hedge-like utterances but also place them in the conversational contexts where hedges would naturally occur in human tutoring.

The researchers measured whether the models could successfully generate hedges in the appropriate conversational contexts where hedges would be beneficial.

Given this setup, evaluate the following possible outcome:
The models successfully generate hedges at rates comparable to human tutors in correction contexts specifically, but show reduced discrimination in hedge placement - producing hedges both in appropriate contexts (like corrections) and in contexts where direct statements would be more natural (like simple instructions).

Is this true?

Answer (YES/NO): NO